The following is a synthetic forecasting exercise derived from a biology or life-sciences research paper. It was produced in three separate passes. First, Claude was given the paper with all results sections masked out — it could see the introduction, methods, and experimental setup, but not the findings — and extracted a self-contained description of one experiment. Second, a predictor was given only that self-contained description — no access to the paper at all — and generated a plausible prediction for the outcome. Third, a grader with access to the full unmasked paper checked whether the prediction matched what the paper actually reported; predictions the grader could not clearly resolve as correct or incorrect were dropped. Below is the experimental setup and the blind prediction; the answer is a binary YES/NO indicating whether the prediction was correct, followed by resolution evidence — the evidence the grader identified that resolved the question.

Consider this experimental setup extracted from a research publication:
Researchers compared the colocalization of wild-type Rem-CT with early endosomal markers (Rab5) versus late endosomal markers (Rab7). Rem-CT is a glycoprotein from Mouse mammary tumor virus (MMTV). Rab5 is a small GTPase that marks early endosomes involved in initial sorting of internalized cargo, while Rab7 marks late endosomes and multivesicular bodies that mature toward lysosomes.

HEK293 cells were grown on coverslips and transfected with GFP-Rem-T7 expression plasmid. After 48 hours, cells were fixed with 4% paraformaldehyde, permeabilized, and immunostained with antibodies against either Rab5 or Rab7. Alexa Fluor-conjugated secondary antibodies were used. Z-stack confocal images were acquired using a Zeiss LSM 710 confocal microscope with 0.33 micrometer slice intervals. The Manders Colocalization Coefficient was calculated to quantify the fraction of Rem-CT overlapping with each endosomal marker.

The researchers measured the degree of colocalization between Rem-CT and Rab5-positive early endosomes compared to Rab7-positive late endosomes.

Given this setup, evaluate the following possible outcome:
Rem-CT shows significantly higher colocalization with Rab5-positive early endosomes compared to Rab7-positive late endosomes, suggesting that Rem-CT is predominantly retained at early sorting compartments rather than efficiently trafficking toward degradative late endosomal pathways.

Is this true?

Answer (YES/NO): NO